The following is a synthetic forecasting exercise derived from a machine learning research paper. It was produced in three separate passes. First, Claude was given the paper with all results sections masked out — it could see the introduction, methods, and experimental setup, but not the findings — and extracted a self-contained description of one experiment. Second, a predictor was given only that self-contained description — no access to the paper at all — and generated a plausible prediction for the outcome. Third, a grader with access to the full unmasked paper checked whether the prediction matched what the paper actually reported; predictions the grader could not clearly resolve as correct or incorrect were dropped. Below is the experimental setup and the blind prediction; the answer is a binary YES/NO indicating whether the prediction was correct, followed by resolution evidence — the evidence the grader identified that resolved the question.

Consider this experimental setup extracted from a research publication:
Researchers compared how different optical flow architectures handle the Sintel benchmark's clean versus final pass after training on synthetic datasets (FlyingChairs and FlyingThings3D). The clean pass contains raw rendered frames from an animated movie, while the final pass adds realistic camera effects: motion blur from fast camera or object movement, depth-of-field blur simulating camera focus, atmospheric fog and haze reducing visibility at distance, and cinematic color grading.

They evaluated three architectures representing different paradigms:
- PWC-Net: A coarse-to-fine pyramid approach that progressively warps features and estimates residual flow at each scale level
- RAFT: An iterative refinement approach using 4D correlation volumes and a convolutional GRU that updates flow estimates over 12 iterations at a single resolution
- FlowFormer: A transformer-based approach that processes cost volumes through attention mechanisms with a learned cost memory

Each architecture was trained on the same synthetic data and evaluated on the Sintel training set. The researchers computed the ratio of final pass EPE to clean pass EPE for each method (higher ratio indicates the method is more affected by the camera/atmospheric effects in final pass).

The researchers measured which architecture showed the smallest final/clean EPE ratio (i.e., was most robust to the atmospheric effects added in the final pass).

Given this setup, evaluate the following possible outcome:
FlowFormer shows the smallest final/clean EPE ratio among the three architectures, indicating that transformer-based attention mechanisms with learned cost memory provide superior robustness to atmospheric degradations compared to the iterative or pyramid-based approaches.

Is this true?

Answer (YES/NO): NO